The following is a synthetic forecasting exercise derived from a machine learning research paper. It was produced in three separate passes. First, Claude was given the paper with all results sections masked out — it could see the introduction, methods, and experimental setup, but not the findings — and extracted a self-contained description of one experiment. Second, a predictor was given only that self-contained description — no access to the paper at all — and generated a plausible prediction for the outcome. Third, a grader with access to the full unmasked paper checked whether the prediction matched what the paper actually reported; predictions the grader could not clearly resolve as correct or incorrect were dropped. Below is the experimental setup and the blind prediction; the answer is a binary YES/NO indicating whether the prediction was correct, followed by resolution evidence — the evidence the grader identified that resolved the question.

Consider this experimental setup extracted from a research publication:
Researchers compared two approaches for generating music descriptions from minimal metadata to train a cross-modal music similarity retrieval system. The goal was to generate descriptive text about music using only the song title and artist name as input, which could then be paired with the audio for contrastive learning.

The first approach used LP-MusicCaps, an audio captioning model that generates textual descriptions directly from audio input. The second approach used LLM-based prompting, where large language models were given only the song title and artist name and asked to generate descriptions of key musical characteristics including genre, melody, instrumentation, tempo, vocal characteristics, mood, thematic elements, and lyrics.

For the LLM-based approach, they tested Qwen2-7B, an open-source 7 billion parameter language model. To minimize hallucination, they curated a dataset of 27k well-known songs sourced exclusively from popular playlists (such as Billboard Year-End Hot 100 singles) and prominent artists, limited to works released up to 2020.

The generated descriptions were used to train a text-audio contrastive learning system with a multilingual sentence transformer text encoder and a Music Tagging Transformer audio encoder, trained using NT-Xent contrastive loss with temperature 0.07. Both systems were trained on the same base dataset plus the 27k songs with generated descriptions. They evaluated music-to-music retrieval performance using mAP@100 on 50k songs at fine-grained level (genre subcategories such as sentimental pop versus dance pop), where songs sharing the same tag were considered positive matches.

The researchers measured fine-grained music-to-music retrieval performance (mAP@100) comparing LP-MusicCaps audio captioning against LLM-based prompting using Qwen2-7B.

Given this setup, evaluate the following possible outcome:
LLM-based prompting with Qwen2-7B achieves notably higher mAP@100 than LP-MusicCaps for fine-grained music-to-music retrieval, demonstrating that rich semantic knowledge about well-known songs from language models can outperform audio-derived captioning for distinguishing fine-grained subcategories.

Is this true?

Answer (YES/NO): YES